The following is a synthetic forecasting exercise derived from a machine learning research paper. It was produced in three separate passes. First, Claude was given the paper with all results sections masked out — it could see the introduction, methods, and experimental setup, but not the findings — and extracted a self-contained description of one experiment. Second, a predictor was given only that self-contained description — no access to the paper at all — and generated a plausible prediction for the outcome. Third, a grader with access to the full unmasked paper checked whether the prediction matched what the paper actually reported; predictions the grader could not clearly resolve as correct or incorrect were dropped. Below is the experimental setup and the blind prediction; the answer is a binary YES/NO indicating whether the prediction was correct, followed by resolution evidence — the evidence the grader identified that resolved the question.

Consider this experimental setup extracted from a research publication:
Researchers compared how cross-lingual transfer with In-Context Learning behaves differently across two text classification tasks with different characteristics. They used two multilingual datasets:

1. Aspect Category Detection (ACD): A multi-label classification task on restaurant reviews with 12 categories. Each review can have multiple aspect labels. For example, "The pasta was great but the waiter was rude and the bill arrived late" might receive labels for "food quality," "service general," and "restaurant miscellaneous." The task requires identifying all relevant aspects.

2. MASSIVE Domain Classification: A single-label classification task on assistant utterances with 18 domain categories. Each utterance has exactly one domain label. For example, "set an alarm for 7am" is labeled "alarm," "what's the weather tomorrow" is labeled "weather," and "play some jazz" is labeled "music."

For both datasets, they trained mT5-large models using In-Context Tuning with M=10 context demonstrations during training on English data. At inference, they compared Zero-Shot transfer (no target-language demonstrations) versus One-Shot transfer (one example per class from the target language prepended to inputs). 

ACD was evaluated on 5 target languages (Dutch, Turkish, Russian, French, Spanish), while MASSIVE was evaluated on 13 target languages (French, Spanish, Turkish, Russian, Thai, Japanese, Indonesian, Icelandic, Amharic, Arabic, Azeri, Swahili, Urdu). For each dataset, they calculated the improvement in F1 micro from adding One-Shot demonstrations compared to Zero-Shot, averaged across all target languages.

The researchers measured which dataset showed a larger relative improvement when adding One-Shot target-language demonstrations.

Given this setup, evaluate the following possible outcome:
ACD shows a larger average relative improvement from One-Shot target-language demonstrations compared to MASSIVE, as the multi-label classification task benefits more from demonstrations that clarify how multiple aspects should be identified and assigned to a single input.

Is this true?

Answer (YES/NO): NO